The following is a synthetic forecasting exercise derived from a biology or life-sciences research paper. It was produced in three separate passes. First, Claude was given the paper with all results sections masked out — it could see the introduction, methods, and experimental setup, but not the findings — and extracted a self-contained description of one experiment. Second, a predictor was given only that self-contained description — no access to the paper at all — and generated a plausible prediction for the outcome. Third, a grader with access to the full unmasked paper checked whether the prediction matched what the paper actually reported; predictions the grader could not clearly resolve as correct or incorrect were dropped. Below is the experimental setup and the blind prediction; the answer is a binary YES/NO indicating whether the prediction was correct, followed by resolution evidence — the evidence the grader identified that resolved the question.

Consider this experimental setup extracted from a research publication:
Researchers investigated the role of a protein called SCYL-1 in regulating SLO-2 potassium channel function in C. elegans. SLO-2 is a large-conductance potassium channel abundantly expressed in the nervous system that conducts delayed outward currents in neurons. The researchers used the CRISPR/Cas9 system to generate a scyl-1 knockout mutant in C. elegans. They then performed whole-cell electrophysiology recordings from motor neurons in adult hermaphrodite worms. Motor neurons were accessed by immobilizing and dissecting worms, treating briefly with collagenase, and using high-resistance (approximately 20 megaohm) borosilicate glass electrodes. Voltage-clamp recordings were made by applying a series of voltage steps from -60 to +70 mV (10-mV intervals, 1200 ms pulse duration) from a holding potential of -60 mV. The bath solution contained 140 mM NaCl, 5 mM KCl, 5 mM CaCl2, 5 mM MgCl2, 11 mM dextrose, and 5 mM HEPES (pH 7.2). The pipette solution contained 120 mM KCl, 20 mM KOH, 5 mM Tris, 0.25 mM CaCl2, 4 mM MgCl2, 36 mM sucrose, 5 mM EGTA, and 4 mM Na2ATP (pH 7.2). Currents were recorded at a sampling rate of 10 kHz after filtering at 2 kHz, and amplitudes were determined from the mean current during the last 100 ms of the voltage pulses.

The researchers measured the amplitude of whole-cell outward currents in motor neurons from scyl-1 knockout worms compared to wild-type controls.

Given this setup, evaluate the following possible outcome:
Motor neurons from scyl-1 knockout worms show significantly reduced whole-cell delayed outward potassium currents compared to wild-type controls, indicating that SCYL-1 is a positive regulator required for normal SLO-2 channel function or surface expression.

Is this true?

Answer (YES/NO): YES